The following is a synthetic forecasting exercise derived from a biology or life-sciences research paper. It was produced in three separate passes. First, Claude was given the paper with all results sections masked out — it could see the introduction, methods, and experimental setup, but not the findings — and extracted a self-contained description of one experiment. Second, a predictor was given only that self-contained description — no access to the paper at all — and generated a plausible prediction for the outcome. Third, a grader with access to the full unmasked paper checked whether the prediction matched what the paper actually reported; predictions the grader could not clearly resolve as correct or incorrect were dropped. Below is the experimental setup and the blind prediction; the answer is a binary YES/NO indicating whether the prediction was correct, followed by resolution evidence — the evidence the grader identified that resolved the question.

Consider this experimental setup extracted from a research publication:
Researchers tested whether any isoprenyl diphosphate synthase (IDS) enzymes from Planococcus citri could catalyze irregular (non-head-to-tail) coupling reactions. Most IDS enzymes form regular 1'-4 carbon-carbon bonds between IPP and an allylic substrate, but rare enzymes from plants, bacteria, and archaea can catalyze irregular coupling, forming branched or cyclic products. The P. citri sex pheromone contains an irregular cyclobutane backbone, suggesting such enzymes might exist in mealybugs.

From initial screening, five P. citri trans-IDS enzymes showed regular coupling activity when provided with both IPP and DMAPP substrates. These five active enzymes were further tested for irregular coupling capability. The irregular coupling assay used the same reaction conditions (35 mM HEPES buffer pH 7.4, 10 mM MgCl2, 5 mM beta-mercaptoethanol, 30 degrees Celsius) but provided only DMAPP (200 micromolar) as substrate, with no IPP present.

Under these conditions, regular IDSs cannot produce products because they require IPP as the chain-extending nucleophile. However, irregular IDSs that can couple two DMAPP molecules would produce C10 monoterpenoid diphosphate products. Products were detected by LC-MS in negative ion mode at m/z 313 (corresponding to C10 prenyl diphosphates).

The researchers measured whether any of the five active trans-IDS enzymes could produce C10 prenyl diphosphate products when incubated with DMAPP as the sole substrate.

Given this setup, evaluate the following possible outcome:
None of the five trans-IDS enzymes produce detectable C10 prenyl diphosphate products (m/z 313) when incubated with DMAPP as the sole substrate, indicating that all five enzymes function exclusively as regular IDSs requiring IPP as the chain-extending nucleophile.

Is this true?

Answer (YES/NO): NO